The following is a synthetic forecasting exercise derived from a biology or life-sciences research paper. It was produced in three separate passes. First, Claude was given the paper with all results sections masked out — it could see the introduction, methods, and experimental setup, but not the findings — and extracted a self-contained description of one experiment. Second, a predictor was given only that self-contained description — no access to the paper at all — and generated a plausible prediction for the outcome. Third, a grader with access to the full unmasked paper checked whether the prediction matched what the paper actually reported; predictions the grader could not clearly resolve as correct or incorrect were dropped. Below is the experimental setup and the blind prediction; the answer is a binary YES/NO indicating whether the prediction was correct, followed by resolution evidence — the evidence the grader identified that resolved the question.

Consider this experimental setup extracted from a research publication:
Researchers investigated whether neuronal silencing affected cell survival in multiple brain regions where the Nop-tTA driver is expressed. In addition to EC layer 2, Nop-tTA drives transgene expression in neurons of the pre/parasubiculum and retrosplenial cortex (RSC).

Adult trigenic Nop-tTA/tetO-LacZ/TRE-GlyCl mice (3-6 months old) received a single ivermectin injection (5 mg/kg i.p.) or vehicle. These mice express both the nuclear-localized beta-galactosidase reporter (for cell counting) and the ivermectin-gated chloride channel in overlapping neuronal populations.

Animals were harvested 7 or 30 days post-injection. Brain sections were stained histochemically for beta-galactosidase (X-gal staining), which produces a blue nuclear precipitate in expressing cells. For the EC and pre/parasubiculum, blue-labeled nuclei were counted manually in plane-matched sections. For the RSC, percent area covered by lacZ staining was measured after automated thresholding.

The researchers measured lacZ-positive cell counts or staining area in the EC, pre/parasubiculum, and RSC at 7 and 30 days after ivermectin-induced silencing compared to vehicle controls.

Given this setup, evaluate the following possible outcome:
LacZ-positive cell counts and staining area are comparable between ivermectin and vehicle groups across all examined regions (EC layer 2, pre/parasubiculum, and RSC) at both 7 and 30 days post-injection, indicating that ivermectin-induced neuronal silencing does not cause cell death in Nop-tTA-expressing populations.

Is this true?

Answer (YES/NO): NO